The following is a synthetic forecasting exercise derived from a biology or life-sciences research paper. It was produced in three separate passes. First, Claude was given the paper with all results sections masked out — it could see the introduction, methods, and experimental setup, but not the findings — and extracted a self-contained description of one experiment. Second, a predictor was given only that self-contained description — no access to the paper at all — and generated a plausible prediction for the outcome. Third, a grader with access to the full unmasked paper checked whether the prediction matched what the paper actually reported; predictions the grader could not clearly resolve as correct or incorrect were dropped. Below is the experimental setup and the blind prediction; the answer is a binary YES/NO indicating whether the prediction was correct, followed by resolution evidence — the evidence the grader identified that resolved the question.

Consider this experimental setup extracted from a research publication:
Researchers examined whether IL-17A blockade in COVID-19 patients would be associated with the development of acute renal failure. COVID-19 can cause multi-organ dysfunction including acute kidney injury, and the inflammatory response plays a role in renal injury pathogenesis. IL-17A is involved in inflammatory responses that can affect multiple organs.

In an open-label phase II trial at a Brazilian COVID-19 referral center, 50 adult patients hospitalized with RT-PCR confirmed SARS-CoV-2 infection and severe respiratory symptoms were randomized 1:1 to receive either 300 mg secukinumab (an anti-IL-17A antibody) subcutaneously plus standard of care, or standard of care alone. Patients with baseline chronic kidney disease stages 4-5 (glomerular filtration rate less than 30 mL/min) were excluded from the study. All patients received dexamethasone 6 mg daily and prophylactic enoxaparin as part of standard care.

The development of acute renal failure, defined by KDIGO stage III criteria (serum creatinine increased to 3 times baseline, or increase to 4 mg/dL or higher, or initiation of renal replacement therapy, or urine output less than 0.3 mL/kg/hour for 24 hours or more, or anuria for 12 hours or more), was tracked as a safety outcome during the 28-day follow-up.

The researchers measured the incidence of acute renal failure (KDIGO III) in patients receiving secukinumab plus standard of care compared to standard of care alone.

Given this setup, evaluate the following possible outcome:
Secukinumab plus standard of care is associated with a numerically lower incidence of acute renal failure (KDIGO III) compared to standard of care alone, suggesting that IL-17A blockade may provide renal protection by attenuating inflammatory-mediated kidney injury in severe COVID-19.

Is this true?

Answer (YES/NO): NO